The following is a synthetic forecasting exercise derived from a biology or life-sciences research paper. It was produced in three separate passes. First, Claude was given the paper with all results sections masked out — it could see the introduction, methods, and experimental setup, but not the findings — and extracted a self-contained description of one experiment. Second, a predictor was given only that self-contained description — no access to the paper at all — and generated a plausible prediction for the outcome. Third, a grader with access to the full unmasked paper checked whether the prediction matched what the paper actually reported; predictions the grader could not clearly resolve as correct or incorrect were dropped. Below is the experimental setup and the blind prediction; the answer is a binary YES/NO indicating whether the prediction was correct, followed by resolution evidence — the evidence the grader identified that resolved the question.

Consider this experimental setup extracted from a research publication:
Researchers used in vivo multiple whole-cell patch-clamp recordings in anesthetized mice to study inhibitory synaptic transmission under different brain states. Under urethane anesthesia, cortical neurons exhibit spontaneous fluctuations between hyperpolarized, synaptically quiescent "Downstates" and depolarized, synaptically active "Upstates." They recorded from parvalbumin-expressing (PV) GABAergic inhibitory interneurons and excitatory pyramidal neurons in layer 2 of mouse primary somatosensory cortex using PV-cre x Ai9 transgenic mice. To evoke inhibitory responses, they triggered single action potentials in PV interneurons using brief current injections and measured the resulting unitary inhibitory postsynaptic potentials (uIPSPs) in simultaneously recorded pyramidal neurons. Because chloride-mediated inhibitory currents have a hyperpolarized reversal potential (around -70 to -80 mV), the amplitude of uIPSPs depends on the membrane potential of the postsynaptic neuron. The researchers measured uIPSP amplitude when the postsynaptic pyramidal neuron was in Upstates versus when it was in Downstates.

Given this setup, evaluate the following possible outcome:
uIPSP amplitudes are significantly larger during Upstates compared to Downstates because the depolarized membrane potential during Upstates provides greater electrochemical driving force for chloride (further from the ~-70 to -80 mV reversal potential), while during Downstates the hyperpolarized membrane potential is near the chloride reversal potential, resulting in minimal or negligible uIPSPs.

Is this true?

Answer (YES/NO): YES